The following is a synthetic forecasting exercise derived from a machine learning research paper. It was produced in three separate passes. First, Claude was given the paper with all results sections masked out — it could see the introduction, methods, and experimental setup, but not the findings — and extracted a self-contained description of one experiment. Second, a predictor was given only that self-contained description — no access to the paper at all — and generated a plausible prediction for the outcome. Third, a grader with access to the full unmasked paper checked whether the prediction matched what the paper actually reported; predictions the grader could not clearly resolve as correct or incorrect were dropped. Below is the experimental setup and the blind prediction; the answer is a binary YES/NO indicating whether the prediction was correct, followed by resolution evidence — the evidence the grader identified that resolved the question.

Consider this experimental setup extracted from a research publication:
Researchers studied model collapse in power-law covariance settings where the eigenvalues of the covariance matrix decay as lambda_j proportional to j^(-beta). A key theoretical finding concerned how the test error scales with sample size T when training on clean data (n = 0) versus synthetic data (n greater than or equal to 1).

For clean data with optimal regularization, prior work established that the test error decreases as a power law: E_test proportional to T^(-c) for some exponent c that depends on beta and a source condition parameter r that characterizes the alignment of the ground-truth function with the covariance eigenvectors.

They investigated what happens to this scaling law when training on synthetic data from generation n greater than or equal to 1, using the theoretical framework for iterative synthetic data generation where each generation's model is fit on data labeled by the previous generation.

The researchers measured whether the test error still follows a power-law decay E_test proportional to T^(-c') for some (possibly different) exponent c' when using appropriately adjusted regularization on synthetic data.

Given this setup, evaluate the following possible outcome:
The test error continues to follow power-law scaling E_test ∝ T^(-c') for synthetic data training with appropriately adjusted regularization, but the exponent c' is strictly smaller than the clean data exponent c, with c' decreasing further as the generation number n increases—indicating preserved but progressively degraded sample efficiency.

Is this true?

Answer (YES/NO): NO